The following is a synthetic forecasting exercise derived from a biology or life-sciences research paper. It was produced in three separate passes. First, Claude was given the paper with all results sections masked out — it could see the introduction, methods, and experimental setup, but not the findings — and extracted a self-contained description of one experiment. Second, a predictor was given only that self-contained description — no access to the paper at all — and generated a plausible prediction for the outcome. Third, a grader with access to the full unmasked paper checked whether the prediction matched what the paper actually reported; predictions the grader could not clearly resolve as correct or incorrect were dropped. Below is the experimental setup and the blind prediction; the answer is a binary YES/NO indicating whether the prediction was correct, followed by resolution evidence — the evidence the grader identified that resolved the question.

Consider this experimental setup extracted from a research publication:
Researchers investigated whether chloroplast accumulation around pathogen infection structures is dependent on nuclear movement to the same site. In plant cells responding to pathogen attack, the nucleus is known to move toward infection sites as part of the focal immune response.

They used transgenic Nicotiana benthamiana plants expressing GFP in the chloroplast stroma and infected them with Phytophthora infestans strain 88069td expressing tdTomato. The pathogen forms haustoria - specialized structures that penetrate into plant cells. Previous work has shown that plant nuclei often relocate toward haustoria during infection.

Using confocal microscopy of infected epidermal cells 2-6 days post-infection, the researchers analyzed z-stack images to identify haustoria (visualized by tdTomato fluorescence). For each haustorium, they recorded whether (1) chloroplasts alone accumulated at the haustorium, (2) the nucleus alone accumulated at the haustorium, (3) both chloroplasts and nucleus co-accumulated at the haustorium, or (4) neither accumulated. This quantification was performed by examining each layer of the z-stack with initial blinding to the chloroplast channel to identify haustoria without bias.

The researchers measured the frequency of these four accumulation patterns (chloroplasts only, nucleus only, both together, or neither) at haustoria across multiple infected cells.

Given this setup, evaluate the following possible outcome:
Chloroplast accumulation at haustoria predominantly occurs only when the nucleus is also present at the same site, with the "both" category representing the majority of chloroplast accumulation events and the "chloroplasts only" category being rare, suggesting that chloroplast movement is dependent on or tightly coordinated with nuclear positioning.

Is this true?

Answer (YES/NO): NO